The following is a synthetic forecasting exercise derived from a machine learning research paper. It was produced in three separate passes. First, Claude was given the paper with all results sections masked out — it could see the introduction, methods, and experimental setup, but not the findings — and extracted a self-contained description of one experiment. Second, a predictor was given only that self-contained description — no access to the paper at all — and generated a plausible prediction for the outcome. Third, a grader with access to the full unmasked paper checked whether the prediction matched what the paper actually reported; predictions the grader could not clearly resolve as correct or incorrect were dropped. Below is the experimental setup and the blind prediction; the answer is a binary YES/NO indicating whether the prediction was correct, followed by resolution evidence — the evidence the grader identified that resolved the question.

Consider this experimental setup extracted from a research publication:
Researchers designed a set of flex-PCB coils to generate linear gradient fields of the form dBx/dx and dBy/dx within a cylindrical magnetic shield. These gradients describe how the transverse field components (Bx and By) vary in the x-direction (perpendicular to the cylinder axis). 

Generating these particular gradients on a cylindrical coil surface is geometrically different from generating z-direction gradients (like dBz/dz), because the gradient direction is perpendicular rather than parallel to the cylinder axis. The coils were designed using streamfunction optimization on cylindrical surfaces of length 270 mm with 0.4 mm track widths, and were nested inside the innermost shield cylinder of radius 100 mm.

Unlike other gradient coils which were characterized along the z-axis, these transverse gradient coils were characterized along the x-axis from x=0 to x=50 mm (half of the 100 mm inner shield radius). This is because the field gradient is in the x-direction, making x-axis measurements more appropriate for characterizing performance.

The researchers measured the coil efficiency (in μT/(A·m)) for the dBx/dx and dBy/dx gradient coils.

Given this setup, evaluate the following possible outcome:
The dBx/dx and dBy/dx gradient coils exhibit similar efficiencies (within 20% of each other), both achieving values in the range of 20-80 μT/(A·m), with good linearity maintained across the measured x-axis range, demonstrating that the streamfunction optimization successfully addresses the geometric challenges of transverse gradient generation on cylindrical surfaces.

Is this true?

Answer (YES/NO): NO